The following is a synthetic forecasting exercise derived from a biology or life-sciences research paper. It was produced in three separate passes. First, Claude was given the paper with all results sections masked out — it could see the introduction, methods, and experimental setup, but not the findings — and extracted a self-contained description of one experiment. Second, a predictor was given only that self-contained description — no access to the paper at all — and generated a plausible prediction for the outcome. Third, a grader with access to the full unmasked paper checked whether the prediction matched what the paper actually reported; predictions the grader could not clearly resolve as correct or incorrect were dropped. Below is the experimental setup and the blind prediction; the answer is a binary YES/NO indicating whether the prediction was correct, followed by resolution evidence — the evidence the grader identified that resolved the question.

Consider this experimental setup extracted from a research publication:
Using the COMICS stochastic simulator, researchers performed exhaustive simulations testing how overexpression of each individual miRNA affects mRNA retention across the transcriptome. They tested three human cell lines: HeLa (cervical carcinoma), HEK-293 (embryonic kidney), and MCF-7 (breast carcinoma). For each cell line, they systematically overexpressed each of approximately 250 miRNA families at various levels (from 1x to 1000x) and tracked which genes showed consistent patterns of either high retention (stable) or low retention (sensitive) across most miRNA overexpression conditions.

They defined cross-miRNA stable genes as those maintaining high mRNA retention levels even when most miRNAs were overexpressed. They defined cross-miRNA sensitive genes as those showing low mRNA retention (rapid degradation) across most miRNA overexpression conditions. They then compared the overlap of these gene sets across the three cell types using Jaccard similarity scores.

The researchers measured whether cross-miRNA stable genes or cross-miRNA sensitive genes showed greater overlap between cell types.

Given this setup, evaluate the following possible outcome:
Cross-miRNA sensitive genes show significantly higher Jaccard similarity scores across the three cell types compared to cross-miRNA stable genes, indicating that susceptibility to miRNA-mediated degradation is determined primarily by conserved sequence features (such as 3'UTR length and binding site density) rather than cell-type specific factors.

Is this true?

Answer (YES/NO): NO